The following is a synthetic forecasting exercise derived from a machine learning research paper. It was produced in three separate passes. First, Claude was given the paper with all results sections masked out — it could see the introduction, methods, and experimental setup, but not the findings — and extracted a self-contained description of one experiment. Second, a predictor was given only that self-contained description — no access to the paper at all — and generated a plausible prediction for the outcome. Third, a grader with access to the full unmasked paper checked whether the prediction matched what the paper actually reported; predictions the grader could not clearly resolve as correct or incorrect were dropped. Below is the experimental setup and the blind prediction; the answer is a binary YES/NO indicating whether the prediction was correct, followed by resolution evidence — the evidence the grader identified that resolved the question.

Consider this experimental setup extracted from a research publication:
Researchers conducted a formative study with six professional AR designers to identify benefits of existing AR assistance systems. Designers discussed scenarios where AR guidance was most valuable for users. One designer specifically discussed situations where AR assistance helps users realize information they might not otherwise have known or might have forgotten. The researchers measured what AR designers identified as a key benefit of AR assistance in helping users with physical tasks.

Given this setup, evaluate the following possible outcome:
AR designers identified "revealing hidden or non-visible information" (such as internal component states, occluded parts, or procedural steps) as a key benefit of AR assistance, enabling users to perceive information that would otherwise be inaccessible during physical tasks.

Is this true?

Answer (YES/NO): NO